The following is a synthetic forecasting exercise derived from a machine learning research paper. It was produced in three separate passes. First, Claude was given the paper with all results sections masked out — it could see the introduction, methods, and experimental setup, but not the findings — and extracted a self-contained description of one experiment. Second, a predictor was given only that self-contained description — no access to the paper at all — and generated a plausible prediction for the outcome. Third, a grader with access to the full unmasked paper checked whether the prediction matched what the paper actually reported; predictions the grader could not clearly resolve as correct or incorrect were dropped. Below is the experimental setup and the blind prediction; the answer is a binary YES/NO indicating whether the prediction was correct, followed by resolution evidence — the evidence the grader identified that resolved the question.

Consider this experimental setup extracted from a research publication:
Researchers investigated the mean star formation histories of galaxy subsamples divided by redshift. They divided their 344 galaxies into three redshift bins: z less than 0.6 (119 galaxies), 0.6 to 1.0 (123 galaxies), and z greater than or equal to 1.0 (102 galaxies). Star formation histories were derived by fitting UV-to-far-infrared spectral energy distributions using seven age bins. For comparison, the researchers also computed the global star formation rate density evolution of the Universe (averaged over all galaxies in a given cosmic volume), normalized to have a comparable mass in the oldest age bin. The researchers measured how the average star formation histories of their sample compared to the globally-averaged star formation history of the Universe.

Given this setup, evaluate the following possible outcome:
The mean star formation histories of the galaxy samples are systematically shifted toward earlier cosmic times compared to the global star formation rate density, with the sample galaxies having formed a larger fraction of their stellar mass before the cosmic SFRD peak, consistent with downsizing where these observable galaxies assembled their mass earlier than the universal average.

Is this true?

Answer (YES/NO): NO